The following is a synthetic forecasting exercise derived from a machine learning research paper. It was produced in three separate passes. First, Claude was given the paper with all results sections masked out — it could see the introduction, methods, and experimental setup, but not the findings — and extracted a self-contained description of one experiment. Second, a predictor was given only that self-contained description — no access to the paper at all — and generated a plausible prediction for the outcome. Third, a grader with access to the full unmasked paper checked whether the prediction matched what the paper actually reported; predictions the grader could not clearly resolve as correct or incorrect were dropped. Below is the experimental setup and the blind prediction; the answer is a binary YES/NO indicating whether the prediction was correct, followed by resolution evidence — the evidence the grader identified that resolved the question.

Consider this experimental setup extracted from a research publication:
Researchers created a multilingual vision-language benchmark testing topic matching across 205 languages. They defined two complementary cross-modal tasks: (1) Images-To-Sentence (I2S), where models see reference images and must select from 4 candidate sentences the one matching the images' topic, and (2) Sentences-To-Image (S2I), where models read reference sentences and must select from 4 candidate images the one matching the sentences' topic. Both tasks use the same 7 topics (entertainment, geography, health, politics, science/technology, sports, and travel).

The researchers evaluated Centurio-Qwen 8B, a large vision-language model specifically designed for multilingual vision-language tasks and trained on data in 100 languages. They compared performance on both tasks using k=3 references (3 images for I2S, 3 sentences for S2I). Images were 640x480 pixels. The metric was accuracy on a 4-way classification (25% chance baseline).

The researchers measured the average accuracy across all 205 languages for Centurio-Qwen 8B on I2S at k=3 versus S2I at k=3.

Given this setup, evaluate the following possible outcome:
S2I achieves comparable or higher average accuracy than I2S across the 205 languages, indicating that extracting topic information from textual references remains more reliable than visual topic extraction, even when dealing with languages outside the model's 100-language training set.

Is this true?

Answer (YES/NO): NO